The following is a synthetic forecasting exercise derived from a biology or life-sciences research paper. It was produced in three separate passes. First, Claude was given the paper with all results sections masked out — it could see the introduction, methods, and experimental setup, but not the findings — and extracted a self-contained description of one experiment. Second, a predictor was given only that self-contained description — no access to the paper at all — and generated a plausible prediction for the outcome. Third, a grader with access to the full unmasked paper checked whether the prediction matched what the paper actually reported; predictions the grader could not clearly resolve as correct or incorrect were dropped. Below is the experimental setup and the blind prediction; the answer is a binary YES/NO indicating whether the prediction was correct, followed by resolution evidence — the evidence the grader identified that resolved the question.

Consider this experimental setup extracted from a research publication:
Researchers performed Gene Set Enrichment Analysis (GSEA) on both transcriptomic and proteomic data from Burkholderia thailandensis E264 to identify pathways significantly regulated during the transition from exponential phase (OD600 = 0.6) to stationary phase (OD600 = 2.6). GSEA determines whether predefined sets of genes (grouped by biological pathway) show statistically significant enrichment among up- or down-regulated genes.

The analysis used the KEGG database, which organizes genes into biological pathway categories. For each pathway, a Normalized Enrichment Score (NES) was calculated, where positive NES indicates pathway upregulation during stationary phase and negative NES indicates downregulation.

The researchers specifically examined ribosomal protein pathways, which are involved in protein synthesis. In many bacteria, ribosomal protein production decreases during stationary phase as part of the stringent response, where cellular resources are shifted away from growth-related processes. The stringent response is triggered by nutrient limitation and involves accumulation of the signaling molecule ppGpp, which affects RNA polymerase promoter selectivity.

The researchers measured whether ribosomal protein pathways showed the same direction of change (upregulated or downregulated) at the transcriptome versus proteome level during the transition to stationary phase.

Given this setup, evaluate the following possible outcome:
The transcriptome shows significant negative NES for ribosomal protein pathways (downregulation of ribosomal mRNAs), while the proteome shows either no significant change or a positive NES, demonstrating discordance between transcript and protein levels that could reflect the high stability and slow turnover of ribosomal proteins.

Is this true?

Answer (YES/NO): NO